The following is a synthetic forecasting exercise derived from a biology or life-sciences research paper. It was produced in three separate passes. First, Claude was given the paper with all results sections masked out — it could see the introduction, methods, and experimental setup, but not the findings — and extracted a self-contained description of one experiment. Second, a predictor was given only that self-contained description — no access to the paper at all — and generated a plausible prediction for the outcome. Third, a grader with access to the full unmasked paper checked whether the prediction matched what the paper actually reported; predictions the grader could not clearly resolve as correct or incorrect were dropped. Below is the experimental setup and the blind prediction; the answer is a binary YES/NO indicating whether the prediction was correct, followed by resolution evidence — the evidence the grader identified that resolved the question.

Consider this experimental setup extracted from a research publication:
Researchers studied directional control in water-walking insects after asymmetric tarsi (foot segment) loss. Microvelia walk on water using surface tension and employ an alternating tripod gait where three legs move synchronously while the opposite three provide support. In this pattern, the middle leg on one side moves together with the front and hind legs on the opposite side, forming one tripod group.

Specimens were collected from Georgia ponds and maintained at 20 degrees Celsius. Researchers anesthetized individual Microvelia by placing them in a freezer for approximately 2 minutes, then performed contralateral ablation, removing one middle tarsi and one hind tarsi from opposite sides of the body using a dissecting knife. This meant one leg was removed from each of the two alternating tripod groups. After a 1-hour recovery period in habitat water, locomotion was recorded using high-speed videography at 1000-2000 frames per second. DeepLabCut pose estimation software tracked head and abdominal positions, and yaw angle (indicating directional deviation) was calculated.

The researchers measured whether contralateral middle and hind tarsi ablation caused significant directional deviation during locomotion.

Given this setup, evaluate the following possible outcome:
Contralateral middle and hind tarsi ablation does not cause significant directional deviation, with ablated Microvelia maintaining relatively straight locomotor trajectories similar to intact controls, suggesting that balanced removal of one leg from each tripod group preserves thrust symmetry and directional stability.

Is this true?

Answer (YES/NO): YES